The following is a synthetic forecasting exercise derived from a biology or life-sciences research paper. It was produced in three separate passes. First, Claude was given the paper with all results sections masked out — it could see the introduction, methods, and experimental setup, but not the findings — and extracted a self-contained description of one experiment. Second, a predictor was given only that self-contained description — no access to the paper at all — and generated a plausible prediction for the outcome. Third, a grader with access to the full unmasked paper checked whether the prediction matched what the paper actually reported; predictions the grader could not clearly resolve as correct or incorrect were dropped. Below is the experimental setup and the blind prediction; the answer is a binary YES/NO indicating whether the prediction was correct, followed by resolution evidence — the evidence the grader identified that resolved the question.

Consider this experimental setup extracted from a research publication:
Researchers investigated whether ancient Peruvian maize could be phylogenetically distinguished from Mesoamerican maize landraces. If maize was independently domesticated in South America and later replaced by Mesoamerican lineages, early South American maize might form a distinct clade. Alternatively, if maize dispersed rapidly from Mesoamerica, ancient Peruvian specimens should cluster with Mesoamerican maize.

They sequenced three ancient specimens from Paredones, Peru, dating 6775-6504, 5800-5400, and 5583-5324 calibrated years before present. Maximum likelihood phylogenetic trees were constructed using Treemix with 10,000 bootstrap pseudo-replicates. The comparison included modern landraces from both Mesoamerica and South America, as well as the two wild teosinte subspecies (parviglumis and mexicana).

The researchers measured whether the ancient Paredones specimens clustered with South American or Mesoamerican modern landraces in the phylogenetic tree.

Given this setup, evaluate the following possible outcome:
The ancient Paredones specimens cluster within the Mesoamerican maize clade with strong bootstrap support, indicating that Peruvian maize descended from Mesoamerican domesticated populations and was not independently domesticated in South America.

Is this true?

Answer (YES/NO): NO